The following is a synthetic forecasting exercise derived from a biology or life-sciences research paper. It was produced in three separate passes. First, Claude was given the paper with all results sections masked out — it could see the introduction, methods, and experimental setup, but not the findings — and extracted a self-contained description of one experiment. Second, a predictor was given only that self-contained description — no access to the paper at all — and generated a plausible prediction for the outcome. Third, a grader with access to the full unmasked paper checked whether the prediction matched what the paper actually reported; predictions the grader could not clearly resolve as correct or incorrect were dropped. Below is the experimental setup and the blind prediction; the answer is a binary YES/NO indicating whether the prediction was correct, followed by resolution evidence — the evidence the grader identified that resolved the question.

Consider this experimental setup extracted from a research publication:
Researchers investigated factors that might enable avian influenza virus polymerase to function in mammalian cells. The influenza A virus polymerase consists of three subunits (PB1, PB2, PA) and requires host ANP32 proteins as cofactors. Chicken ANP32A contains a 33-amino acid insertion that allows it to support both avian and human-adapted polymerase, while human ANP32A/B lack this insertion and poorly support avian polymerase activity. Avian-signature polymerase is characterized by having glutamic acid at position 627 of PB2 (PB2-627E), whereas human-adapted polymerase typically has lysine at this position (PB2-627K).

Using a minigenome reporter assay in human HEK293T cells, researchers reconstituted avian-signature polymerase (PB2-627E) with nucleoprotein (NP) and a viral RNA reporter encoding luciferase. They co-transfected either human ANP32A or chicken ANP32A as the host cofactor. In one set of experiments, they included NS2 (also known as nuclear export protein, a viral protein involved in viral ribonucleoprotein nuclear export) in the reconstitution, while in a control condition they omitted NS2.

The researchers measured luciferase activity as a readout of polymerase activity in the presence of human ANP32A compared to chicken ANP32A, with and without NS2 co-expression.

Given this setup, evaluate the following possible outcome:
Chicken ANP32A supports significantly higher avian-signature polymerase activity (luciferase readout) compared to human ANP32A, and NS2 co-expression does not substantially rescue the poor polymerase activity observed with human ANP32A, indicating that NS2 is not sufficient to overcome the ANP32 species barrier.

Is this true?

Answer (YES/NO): NO